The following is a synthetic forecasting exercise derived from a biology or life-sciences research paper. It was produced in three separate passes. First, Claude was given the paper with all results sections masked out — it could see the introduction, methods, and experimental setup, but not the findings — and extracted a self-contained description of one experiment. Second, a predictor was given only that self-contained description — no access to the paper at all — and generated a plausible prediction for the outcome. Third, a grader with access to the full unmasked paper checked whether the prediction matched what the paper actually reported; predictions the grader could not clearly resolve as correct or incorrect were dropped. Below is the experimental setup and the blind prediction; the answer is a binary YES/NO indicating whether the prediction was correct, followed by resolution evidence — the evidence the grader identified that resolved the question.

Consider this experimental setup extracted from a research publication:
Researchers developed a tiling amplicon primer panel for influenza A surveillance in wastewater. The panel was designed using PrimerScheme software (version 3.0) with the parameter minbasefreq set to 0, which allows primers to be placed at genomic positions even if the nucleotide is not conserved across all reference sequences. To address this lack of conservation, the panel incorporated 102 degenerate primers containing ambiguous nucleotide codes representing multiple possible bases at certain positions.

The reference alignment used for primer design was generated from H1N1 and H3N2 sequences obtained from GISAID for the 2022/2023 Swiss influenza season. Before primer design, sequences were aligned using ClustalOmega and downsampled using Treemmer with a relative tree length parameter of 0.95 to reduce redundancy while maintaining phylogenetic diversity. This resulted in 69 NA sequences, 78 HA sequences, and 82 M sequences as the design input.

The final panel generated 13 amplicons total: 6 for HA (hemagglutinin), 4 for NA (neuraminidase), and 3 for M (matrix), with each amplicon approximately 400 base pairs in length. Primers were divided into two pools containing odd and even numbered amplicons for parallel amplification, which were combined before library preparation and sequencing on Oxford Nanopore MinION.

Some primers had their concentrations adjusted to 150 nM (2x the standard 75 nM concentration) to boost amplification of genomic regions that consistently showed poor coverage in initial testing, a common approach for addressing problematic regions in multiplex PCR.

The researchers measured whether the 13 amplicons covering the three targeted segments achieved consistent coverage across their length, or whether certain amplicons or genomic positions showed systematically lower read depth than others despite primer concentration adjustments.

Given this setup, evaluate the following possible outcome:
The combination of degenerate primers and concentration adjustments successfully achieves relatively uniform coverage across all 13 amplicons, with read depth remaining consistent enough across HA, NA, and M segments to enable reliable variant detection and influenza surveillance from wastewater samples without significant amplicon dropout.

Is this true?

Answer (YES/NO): NO